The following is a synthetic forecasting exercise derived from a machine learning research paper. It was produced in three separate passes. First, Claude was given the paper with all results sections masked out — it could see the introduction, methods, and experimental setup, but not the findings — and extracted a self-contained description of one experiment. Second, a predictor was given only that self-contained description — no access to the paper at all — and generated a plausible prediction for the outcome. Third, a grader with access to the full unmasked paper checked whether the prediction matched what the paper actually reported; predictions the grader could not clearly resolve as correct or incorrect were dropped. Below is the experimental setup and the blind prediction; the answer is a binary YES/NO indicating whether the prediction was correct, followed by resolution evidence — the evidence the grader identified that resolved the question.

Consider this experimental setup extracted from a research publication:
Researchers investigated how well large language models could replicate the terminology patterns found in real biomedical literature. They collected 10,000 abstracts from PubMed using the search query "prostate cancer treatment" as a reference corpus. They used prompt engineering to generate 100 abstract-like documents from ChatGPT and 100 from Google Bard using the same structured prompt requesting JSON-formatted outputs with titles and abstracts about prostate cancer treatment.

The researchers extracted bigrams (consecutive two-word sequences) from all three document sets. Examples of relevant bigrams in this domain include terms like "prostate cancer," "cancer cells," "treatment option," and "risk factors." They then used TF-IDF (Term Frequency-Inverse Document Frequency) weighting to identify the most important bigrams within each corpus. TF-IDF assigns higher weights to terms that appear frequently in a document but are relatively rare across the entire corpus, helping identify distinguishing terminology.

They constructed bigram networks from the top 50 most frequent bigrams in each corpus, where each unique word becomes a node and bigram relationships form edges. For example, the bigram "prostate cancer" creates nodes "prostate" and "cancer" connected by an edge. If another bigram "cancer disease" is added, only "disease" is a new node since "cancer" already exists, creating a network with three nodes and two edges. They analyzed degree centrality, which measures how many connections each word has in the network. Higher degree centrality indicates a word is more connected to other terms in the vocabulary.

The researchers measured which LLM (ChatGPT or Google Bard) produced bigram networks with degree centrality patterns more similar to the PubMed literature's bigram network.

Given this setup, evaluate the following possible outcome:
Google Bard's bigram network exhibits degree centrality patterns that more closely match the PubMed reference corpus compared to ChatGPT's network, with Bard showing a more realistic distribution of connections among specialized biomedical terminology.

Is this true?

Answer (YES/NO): NO